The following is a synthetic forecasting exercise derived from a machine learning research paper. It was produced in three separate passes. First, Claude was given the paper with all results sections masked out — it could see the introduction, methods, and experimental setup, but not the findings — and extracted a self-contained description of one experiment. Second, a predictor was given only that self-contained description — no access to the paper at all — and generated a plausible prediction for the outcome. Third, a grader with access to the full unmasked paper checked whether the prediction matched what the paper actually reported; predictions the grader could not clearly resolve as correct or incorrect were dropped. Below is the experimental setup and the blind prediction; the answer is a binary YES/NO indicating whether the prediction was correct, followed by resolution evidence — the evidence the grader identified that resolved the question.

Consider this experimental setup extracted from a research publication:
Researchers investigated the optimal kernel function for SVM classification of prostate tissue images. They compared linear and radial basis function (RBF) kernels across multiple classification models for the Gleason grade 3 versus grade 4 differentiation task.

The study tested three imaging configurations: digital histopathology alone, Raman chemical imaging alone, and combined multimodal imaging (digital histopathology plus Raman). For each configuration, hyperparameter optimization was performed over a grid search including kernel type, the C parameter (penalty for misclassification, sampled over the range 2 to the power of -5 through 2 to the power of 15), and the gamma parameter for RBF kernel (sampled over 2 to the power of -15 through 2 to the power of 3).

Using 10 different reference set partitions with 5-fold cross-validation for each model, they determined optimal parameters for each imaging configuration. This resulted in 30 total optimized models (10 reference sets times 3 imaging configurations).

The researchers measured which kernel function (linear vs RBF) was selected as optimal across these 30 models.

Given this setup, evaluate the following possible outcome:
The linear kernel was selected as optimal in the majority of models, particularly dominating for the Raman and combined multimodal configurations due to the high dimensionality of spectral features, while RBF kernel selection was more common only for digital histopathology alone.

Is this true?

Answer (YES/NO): NO